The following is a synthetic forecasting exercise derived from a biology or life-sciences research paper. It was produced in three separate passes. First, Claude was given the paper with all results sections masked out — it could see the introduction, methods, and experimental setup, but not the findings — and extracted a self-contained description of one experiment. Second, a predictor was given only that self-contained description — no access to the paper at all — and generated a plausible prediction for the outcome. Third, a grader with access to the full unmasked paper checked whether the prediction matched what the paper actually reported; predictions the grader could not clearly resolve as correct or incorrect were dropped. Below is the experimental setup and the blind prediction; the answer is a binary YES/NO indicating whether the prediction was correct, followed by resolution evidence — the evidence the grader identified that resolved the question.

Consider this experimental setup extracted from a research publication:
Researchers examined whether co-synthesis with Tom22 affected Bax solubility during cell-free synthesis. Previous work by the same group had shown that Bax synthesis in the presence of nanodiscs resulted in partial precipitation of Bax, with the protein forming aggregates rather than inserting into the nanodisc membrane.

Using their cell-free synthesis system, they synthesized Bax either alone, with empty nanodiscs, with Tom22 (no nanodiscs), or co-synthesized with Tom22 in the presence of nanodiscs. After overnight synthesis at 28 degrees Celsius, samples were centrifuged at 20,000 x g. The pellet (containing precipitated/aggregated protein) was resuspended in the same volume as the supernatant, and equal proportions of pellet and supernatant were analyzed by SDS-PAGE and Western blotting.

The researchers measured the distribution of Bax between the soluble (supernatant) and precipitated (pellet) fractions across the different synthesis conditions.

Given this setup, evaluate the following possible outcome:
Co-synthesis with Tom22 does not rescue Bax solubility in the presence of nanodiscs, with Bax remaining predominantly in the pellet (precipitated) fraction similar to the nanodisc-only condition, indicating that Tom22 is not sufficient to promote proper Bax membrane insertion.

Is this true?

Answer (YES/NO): NO